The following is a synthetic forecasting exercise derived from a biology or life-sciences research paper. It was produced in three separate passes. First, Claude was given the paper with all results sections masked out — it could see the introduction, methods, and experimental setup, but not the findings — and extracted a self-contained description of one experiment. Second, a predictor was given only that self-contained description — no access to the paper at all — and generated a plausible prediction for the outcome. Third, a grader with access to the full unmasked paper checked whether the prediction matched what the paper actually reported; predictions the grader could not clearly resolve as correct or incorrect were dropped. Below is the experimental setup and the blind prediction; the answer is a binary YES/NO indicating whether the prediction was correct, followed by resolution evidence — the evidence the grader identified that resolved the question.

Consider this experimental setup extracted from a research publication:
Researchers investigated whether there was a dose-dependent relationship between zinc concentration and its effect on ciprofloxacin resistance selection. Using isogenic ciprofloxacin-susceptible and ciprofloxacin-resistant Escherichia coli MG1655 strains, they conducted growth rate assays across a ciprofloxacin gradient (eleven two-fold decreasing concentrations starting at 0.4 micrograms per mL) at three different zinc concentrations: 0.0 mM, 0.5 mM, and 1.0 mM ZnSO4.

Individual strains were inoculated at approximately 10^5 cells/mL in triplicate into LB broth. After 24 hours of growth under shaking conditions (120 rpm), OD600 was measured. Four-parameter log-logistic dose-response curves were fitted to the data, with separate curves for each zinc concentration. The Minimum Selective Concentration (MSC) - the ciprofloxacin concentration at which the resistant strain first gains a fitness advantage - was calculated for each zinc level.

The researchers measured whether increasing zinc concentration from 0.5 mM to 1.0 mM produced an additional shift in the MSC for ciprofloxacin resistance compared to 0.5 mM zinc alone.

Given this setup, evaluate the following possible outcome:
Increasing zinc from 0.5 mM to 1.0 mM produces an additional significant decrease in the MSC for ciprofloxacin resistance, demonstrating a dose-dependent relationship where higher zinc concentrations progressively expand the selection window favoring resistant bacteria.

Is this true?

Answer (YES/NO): NO